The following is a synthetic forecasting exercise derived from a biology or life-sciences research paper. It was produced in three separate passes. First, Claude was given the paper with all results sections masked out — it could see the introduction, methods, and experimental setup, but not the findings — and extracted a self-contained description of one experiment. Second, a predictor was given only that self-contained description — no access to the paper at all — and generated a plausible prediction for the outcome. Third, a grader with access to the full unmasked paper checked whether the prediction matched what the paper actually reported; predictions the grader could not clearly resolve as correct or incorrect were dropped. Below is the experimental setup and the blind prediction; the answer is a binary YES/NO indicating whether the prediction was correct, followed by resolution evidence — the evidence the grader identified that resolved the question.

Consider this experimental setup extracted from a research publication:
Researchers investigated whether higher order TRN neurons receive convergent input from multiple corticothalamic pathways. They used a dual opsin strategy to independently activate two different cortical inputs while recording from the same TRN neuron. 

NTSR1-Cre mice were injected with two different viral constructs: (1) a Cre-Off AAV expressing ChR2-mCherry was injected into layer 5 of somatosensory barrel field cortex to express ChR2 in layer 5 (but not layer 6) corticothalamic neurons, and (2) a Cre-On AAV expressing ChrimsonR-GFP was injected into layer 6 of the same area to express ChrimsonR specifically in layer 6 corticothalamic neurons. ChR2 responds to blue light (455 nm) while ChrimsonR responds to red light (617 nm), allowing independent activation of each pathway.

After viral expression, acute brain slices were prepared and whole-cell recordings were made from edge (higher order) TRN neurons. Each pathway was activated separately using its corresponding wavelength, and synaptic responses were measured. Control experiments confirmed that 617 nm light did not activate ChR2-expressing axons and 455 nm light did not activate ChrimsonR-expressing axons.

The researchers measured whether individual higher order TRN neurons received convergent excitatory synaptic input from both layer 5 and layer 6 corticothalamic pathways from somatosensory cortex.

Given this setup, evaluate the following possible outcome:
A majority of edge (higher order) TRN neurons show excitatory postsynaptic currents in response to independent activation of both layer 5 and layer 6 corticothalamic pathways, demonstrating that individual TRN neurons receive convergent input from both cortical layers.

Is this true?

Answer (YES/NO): YES